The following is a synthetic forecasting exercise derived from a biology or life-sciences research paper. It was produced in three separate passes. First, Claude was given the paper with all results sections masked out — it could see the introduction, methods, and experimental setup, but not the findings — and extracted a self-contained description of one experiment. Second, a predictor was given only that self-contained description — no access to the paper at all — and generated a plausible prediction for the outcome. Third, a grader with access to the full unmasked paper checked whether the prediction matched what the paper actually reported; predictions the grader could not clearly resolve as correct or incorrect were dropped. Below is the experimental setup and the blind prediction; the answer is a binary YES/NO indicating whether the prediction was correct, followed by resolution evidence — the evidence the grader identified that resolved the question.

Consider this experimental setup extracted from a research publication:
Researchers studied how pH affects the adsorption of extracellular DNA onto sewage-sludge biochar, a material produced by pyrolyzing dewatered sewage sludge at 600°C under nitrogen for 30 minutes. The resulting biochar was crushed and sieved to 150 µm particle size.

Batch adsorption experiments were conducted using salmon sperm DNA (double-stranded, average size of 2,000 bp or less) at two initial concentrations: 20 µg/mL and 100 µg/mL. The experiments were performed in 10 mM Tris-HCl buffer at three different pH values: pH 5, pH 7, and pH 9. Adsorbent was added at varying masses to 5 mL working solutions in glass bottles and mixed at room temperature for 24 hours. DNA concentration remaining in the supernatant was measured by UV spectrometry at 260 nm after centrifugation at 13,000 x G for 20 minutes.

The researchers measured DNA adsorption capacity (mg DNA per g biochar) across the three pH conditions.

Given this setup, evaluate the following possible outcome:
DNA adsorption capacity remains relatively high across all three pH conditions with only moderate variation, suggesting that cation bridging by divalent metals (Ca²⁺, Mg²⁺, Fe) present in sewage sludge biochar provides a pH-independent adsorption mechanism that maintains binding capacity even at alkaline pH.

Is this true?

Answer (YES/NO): NO